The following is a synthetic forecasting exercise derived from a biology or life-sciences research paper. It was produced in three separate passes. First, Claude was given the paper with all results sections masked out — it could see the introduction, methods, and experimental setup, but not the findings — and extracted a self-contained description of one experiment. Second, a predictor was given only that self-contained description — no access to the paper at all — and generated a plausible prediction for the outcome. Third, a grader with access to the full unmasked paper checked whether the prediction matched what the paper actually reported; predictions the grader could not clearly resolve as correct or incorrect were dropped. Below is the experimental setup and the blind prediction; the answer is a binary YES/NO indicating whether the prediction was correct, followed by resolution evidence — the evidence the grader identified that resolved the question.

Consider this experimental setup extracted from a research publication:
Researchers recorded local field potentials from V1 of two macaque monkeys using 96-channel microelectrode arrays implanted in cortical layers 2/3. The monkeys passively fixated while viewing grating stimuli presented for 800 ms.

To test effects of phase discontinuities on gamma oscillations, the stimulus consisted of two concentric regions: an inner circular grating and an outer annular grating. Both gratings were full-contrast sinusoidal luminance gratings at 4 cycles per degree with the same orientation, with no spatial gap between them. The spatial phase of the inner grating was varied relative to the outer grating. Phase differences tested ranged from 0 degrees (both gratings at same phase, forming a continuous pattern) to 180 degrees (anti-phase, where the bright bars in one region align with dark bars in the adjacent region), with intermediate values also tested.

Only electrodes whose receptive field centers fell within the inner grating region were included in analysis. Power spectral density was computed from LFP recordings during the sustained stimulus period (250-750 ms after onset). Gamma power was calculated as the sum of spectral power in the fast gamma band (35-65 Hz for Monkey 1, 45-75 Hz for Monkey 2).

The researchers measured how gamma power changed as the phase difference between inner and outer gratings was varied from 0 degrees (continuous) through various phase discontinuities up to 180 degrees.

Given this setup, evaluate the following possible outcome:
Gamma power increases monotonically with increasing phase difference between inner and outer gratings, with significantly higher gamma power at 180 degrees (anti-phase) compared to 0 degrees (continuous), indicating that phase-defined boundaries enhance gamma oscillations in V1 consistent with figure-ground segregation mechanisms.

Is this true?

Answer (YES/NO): NO